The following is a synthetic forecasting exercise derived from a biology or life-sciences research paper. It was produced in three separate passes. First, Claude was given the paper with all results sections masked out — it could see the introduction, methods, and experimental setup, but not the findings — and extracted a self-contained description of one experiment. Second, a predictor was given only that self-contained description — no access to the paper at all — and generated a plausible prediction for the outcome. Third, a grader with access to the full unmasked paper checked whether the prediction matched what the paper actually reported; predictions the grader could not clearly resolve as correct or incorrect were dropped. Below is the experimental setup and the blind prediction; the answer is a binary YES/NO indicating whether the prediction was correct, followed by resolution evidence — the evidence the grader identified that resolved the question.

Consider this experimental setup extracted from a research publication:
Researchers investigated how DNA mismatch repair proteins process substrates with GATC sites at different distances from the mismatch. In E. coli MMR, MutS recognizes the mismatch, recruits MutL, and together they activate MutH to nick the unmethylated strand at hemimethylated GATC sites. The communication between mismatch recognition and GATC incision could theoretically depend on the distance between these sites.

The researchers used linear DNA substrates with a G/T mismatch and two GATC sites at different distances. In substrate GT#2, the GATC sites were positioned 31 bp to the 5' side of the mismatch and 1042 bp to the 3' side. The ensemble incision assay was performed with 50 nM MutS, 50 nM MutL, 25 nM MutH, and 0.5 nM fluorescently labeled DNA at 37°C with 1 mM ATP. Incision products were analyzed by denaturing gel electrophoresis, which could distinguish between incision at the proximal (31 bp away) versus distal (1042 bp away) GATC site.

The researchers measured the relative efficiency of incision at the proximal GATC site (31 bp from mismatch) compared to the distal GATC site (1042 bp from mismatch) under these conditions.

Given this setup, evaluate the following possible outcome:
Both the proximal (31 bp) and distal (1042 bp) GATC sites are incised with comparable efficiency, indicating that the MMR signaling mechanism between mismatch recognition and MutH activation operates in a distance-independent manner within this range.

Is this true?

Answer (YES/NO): NO